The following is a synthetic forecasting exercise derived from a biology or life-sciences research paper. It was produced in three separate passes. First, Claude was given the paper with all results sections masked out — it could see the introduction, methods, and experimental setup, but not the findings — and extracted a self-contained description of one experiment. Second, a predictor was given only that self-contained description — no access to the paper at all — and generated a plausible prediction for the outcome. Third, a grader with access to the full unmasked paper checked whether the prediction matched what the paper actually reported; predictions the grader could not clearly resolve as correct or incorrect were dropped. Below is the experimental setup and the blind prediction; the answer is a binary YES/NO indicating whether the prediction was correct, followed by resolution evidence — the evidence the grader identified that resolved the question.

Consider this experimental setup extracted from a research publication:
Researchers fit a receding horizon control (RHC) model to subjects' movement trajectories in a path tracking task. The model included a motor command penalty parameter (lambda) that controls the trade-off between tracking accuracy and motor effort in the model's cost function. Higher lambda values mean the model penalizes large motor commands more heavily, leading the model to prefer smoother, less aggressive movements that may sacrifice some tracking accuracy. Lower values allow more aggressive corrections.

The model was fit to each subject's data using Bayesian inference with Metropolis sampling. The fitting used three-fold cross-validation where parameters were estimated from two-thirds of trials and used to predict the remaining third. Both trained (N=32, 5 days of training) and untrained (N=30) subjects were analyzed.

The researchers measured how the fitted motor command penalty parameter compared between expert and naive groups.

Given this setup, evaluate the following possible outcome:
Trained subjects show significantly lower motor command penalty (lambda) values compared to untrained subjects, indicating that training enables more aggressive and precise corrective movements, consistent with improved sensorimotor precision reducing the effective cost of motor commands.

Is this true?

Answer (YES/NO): NO